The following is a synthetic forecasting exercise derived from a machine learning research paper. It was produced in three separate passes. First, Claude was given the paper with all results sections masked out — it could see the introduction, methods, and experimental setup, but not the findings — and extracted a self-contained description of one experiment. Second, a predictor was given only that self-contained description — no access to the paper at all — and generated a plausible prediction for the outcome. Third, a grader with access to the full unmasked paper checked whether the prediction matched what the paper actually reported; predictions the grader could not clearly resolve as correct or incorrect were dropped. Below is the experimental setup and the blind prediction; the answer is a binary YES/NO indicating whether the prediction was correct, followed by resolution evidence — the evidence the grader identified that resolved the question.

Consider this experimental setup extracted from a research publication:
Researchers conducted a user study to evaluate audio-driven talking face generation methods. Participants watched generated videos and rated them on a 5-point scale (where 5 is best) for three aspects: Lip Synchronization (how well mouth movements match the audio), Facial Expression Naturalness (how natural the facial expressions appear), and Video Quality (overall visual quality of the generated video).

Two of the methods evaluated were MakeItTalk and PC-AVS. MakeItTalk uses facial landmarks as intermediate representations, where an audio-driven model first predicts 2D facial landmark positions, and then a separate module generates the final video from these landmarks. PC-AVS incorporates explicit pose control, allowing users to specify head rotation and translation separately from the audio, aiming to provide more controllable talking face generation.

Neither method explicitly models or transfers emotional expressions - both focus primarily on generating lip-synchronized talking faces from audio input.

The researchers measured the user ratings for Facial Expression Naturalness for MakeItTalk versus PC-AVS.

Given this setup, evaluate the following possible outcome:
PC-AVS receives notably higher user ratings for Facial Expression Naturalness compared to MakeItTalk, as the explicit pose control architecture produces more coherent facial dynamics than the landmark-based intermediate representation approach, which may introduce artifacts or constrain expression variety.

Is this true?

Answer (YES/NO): NO